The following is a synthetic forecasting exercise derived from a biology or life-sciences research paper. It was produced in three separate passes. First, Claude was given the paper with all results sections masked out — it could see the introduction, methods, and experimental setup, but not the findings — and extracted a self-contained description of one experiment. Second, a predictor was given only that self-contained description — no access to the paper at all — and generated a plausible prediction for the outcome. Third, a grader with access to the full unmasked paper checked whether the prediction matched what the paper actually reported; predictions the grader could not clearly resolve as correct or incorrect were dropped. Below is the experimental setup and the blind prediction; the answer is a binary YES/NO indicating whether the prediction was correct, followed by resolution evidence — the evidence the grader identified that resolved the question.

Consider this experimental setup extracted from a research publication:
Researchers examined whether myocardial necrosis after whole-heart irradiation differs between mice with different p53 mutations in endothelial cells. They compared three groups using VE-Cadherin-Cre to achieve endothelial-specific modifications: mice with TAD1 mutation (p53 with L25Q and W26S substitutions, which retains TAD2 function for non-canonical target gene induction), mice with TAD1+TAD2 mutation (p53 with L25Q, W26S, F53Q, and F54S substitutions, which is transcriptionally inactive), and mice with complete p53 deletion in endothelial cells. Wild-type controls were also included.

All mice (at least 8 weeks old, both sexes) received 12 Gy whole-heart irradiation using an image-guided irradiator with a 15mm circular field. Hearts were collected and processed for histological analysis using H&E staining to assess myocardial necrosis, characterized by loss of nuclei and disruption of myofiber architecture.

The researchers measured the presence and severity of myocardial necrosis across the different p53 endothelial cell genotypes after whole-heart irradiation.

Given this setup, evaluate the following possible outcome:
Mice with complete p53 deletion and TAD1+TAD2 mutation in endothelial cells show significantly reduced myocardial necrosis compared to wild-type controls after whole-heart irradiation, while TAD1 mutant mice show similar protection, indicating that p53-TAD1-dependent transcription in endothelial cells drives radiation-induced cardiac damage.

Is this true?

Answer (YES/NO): NO